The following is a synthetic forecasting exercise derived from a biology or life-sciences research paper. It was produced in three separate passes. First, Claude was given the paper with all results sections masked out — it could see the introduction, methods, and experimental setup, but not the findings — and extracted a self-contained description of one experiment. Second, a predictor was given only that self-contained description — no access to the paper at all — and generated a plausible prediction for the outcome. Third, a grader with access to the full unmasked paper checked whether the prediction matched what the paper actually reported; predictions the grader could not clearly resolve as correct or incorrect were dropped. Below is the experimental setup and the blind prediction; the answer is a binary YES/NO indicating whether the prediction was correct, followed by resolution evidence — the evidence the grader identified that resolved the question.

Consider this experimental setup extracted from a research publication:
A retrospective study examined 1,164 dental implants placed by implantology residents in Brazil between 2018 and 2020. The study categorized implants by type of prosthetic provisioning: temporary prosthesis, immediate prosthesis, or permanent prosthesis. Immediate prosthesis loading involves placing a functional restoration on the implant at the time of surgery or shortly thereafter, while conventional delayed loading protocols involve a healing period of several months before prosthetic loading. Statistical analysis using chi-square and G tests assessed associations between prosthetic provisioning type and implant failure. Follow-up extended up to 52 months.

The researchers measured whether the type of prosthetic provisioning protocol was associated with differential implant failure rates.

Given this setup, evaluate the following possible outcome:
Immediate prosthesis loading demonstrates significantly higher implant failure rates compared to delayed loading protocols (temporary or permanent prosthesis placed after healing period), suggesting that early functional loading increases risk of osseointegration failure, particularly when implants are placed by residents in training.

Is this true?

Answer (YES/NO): NO